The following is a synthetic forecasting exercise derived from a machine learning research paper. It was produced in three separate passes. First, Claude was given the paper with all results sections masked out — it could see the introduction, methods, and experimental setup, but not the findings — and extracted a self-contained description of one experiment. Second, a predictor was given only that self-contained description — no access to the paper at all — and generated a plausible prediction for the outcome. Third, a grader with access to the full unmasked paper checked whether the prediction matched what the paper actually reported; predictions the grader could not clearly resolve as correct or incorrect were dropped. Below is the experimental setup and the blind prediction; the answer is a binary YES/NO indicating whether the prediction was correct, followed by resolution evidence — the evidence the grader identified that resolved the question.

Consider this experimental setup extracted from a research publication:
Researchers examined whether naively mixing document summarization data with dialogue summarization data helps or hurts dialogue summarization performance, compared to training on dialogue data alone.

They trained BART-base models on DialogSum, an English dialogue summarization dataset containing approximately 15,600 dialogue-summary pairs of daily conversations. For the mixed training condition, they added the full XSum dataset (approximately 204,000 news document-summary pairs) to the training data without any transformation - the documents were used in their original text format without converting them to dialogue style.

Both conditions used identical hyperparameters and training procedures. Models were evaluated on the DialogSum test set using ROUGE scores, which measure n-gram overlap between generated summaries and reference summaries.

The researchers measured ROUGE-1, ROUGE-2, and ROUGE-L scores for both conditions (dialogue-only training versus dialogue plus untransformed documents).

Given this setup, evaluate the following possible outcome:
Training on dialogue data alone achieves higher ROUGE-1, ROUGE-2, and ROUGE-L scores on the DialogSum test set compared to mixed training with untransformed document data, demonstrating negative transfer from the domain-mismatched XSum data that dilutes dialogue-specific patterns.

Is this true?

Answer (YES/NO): YES